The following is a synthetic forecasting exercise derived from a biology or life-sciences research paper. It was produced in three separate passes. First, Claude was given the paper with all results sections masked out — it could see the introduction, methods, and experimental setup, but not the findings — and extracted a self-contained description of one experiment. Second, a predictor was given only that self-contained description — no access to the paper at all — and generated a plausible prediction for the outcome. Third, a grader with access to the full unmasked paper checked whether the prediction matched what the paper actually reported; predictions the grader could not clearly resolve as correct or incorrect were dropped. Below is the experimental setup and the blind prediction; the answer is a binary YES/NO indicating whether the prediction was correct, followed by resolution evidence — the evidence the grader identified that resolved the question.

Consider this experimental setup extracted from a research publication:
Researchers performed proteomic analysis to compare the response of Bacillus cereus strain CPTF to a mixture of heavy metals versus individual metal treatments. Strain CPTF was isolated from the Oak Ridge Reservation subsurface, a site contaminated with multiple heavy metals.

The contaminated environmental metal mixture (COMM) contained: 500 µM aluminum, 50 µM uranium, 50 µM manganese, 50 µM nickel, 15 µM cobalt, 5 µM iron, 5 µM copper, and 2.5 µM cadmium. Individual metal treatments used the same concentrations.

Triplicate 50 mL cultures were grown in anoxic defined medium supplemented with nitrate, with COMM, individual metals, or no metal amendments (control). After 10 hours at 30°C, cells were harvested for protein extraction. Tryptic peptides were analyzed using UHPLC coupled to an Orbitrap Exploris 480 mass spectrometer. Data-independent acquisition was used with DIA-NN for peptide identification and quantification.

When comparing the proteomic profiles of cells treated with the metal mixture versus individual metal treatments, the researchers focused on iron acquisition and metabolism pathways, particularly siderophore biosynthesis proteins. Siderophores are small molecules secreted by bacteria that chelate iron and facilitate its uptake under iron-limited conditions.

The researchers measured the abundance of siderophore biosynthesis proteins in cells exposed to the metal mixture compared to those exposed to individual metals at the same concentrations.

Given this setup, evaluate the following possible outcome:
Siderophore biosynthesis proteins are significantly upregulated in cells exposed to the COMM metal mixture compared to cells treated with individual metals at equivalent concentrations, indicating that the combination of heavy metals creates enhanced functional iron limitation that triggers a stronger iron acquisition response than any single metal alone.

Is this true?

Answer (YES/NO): YES